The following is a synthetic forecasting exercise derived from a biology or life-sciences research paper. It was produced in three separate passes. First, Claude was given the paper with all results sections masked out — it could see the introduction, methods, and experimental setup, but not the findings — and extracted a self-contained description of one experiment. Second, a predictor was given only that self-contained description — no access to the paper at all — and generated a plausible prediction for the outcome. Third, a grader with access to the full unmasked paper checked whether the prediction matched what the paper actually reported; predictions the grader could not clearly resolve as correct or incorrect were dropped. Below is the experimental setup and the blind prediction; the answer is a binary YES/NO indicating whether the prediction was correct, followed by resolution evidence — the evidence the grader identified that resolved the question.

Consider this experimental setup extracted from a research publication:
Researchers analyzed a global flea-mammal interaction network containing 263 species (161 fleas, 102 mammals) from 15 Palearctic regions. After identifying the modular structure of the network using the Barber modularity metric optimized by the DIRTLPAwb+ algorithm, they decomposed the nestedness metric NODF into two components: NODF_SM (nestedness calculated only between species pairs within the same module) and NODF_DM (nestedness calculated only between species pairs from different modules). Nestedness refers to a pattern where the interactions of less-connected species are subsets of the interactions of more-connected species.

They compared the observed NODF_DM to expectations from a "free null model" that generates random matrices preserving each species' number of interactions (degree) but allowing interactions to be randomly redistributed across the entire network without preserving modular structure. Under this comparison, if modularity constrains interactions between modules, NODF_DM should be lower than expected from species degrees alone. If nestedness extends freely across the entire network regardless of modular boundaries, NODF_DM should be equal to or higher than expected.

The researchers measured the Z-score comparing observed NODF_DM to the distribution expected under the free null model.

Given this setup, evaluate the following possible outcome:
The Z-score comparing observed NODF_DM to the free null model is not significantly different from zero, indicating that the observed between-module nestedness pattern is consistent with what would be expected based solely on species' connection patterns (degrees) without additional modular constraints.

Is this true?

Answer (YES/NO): NO